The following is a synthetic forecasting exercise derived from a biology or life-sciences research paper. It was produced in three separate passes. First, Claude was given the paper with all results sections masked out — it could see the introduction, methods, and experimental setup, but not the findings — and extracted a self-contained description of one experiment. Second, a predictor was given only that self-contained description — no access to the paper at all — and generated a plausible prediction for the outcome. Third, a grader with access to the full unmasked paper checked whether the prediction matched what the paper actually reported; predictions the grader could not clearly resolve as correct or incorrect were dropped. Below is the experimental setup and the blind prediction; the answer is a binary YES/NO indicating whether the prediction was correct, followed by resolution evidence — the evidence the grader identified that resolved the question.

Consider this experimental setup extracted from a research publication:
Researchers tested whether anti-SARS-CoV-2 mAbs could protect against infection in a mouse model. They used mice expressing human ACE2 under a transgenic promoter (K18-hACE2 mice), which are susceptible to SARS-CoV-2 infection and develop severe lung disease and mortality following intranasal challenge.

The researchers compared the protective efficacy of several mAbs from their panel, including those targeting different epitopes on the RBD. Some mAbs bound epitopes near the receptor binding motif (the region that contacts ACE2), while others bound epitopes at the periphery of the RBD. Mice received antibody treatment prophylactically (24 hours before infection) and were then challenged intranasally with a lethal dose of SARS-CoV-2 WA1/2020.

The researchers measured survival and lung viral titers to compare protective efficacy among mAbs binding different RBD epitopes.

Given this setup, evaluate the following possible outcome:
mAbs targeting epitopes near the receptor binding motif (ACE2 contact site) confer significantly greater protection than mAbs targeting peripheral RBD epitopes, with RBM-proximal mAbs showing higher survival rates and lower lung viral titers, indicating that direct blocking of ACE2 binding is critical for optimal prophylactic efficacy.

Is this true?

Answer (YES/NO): NO